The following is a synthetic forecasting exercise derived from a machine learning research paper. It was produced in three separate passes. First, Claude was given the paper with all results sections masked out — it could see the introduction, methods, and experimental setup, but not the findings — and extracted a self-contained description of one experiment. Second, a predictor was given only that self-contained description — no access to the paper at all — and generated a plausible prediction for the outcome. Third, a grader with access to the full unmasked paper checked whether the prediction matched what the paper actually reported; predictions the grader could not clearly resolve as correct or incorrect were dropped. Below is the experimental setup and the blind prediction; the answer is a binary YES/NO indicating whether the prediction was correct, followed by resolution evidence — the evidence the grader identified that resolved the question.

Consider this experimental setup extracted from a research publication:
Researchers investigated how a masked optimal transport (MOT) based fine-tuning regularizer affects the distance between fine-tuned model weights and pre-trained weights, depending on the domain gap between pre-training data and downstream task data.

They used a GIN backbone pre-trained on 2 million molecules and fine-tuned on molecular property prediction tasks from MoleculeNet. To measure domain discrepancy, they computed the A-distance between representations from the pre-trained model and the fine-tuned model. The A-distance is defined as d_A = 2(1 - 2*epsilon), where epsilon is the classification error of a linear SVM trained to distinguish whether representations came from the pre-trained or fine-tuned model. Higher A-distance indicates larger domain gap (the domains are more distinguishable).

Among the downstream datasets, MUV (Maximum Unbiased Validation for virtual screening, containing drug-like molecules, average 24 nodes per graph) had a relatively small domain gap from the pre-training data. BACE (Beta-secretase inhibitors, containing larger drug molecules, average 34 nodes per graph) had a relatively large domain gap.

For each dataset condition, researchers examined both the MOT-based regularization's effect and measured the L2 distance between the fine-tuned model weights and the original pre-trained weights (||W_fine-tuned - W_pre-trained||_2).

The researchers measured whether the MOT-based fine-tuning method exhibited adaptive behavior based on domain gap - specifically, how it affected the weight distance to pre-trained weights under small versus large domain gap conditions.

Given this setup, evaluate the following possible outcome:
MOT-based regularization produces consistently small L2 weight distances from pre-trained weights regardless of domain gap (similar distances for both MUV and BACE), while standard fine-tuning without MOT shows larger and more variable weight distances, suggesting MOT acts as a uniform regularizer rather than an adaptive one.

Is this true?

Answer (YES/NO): NO